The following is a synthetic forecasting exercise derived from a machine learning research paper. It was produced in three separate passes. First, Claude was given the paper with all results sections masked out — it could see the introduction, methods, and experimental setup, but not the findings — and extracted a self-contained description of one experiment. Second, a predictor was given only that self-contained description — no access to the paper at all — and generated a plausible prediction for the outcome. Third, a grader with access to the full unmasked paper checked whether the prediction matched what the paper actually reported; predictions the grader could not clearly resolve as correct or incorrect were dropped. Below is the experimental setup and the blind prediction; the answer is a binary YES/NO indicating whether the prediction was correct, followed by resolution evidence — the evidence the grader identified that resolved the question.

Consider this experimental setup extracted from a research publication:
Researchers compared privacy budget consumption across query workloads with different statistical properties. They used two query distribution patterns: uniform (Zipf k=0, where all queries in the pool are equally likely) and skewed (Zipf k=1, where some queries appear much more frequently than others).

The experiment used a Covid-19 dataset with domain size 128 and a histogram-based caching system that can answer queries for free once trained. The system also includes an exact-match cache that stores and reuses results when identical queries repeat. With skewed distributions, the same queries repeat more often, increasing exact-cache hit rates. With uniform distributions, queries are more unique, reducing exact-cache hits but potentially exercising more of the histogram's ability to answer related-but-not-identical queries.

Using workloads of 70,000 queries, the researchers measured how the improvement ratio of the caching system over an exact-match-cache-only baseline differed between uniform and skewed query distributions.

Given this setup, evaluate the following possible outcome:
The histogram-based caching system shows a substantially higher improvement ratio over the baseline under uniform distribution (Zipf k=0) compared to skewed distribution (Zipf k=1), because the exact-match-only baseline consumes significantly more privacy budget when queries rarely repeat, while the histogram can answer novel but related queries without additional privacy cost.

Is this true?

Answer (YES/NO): YES